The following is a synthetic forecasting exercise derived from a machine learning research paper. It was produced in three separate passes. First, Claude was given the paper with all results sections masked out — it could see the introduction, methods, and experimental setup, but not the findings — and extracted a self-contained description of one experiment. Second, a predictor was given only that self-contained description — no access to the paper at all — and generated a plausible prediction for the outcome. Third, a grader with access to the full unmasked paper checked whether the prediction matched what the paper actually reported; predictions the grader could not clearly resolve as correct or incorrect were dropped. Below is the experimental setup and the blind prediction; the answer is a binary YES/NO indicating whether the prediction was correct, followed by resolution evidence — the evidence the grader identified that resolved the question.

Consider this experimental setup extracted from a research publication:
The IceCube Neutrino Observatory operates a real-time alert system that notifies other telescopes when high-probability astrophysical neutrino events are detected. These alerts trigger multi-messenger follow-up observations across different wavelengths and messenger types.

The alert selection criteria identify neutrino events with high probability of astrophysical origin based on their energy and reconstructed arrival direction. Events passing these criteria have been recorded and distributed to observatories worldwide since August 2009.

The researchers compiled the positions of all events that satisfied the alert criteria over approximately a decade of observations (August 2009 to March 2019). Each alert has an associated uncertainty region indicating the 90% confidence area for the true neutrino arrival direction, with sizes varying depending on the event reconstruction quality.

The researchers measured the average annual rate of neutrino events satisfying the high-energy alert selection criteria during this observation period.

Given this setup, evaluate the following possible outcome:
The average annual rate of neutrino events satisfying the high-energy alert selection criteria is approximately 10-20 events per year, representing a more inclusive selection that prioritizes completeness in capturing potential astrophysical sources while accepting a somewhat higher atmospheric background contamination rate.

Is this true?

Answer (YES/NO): NO